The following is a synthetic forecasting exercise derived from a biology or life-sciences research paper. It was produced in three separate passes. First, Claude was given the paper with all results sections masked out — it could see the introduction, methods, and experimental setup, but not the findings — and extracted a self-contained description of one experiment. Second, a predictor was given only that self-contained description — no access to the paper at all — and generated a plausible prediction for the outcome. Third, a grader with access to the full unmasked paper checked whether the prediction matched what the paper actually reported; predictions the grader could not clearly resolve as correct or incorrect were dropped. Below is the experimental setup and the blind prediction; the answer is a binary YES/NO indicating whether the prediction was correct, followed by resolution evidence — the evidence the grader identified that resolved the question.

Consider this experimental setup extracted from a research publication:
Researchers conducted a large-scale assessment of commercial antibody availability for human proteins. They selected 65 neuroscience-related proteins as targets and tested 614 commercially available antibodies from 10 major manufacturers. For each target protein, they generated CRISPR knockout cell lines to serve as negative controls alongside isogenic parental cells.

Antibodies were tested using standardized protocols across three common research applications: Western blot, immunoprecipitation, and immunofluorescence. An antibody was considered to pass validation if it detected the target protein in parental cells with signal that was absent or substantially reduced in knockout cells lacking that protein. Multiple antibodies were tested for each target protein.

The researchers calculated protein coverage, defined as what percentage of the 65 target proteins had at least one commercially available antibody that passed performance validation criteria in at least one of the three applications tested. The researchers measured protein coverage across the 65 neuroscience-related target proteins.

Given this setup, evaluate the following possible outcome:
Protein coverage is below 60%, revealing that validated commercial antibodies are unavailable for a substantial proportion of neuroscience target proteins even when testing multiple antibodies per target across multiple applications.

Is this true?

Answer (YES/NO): NO